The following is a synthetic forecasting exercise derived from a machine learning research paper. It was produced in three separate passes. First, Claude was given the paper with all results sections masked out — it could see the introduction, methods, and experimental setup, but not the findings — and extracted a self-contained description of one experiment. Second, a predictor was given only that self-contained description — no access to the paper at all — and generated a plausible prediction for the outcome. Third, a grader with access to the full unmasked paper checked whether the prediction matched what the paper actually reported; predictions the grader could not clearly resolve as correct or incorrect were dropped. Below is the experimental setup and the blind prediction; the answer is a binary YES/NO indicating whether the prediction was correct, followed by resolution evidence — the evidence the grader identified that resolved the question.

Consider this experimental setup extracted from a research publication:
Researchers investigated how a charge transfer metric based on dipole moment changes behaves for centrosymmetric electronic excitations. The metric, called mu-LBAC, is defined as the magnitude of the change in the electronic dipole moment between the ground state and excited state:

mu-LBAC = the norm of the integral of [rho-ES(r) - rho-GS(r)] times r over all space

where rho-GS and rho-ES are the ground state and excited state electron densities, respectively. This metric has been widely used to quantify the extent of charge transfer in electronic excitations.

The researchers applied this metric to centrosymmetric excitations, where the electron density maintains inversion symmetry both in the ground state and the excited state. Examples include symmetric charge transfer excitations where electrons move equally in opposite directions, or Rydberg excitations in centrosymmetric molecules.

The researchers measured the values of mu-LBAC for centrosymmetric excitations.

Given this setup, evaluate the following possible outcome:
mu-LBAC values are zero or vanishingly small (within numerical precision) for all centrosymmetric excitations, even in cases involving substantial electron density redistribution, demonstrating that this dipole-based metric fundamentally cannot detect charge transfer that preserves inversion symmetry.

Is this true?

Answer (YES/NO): YES